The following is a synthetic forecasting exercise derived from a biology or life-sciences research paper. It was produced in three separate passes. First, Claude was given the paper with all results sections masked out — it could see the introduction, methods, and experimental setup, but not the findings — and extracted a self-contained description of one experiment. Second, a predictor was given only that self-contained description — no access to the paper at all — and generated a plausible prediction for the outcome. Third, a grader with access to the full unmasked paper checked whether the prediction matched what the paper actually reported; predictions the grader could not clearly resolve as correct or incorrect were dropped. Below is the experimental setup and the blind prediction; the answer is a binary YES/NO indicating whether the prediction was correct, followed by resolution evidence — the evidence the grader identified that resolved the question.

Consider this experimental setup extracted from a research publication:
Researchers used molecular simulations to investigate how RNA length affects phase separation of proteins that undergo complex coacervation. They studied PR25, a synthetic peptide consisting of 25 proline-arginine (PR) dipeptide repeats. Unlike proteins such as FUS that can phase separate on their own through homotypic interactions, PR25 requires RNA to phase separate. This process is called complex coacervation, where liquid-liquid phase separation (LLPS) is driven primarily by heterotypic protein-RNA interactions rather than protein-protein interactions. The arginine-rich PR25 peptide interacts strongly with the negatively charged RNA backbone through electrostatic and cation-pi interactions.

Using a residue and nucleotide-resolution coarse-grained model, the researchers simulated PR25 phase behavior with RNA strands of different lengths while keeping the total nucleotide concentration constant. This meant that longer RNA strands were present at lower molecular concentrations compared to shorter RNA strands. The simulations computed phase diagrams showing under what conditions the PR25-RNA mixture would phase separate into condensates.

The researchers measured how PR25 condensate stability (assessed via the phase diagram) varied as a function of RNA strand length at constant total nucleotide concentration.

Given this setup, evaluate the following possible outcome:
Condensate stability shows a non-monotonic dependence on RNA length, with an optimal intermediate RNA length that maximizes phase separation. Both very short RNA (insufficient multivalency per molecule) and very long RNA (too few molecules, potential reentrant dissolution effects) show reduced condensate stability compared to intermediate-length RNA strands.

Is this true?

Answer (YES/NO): NO